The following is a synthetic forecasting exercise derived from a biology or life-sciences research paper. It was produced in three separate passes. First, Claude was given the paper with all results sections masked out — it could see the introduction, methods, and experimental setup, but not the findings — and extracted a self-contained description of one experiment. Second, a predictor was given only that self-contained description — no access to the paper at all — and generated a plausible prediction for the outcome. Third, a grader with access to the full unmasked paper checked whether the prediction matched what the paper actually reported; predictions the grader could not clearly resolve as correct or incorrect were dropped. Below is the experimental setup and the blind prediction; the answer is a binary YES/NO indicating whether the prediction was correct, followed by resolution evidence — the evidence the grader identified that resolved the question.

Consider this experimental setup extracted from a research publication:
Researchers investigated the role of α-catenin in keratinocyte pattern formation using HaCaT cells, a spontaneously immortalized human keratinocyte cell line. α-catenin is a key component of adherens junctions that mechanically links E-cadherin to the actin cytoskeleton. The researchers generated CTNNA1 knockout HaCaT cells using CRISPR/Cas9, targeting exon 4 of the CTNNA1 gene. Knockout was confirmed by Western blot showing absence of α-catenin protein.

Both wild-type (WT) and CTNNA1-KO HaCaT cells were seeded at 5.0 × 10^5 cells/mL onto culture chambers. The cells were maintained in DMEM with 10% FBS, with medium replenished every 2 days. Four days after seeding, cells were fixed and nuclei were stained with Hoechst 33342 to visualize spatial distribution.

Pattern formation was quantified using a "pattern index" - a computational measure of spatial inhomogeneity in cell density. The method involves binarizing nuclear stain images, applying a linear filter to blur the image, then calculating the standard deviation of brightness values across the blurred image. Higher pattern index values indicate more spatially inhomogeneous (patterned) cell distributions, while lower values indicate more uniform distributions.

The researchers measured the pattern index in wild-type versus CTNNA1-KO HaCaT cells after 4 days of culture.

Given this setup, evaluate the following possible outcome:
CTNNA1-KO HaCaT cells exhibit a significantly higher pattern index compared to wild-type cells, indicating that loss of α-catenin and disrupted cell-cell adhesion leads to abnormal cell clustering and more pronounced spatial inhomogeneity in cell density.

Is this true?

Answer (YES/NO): NO